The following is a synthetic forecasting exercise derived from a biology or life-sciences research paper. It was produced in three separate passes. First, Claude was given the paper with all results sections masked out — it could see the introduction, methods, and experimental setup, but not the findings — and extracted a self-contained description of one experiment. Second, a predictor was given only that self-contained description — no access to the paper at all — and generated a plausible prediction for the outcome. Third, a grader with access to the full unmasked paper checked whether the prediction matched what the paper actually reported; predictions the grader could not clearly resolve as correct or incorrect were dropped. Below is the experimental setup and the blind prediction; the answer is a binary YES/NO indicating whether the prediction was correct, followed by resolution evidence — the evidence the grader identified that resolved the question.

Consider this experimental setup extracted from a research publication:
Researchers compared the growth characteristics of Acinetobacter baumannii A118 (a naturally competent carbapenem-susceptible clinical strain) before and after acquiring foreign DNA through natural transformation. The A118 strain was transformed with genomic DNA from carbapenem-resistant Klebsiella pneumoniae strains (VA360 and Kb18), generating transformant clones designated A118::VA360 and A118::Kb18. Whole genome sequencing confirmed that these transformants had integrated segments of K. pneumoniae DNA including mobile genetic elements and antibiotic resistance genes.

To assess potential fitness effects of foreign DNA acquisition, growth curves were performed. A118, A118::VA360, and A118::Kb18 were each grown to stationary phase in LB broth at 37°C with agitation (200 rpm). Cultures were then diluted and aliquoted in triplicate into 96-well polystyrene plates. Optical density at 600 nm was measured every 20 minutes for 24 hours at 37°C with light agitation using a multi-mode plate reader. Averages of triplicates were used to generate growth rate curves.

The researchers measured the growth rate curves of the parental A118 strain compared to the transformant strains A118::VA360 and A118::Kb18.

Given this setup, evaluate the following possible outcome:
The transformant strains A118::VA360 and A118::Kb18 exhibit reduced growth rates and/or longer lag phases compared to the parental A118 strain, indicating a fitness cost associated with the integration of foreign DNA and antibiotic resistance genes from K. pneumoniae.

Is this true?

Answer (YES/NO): NO